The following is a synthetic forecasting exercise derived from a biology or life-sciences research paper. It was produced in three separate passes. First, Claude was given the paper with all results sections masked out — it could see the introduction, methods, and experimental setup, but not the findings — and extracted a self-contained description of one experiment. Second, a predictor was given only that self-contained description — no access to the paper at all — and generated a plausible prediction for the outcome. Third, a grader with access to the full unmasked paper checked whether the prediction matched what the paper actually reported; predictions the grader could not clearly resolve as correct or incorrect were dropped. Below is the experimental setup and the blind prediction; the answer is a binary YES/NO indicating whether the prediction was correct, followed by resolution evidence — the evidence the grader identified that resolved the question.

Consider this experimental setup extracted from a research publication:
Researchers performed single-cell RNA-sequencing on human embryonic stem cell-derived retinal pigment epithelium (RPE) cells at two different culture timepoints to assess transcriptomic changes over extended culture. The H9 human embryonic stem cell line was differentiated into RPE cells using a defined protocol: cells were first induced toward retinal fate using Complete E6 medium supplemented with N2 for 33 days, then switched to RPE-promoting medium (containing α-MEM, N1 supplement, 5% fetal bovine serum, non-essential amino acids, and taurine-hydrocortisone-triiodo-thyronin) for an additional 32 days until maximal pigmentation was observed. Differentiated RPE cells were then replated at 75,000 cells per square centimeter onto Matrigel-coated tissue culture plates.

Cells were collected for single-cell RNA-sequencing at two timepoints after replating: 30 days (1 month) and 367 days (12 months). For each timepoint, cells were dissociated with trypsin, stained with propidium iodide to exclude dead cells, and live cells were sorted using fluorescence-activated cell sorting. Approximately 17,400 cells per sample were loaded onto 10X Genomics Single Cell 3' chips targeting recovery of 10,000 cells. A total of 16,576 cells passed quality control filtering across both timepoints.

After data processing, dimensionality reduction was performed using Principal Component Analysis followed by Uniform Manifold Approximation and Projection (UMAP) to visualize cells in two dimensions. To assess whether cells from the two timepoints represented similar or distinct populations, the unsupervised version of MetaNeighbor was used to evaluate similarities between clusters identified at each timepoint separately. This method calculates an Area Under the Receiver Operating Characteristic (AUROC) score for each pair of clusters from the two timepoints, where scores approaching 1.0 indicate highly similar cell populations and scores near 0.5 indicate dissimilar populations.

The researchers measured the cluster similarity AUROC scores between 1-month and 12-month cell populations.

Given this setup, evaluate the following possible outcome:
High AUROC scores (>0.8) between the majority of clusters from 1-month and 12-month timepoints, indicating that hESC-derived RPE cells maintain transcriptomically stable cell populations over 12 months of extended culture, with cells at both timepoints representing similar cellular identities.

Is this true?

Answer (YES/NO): NO